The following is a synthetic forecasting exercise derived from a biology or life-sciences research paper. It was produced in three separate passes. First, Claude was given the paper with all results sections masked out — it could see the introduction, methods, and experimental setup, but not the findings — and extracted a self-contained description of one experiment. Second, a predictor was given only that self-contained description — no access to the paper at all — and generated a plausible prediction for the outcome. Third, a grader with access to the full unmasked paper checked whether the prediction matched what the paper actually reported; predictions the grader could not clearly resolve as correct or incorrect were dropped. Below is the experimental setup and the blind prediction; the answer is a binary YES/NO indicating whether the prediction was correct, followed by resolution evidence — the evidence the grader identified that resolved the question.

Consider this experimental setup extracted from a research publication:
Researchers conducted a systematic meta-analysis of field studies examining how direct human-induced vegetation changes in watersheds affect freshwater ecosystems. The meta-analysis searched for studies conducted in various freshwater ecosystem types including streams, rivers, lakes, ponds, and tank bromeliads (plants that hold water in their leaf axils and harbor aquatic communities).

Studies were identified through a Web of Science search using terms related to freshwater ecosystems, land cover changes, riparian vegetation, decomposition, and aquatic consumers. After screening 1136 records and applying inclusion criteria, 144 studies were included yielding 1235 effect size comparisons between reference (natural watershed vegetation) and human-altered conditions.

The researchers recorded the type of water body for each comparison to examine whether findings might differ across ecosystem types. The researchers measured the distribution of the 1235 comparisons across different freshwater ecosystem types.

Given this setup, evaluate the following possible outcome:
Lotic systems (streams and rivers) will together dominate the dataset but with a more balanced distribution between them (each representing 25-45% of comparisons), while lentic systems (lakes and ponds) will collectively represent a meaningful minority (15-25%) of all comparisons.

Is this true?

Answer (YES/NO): NO